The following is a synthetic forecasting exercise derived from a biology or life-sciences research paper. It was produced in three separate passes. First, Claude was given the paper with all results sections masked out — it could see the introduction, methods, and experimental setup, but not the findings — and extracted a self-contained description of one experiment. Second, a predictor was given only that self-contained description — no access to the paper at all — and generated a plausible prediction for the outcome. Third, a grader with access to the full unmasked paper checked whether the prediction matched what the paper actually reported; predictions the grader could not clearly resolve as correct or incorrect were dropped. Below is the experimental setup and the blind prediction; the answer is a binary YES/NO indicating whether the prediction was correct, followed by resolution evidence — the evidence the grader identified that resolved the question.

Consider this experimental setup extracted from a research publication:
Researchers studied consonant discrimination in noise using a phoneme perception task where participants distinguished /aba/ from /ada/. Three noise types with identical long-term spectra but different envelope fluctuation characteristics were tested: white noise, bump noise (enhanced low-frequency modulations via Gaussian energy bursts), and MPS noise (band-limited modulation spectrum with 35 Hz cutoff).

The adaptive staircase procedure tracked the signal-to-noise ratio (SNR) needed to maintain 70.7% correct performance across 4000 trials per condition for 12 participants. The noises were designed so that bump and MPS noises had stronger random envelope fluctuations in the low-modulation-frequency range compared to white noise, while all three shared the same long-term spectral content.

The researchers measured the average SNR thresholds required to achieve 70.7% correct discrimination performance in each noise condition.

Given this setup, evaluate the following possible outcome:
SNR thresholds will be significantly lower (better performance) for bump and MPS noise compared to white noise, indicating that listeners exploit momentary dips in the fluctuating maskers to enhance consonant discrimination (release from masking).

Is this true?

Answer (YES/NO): NO